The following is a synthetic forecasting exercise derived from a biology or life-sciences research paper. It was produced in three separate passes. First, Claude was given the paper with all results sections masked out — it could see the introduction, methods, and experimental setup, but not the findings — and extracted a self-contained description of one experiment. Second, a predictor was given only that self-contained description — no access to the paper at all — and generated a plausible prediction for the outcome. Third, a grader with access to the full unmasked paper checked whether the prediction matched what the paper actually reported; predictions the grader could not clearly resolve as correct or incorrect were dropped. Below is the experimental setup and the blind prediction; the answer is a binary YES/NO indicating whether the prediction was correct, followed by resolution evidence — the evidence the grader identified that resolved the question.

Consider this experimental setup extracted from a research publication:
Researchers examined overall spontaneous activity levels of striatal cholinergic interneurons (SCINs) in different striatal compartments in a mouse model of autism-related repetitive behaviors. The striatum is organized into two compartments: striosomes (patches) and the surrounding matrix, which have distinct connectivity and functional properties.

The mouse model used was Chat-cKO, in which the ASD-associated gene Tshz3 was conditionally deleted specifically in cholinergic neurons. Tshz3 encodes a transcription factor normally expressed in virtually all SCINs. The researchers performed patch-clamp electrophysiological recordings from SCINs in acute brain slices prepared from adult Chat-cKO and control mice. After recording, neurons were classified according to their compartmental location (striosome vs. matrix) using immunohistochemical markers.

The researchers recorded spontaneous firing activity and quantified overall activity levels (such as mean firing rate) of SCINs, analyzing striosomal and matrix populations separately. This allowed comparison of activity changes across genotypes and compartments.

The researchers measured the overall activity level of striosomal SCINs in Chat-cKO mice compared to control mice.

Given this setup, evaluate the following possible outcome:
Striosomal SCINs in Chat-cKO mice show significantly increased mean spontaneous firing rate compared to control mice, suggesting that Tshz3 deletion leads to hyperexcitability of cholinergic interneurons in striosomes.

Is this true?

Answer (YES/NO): NO